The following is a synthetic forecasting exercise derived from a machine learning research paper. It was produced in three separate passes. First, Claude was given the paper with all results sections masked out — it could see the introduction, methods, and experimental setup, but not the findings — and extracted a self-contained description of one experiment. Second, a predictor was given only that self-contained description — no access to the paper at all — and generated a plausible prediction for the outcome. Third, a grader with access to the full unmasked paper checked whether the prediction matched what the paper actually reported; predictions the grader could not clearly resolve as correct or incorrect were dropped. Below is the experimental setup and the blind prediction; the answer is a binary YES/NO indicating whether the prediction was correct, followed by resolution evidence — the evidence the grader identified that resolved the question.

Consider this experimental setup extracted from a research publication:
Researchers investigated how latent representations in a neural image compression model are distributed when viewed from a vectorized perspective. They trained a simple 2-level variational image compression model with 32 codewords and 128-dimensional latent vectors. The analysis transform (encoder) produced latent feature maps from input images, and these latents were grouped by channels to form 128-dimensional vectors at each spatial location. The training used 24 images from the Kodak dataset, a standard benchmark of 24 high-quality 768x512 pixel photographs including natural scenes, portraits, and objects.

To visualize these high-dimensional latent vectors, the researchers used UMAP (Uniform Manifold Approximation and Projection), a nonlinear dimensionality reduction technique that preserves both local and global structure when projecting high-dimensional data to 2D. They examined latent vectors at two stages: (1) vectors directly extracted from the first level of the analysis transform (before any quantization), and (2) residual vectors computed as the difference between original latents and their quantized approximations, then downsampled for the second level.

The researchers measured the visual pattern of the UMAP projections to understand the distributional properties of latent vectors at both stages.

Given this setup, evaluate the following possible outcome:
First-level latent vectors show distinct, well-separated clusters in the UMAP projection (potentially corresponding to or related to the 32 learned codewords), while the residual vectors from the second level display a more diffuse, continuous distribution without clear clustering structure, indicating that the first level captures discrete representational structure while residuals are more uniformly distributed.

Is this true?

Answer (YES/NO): NO